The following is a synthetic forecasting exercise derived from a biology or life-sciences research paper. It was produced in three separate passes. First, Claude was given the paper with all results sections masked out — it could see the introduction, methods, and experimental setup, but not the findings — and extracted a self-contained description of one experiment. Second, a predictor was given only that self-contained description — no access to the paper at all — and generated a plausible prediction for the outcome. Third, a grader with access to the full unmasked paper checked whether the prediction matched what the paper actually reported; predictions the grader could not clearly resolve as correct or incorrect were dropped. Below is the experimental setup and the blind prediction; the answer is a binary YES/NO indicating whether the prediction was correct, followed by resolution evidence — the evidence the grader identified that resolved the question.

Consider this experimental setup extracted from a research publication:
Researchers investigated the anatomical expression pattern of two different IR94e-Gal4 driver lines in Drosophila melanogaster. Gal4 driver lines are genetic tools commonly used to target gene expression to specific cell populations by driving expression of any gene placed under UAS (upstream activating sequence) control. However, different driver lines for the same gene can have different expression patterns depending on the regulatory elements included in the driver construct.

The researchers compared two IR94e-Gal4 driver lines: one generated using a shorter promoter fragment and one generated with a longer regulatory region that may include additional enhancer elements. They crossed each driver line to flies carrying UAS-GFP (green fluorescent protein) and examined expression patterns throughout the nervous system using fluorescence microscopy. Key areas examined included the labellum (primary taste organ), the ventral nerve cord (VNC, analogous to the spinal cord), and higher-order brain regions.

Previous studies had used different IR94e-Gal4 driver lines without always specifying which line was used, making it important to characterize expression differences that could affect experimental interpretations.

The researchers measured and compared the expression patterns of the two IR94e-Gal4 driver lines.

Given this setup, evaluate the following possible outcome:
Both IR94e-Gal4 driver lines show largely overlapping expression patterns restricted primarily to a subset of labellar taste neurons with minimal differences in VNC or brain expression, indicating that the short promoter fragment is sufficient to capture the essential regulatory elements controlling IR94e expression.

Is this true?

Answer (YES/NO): NO